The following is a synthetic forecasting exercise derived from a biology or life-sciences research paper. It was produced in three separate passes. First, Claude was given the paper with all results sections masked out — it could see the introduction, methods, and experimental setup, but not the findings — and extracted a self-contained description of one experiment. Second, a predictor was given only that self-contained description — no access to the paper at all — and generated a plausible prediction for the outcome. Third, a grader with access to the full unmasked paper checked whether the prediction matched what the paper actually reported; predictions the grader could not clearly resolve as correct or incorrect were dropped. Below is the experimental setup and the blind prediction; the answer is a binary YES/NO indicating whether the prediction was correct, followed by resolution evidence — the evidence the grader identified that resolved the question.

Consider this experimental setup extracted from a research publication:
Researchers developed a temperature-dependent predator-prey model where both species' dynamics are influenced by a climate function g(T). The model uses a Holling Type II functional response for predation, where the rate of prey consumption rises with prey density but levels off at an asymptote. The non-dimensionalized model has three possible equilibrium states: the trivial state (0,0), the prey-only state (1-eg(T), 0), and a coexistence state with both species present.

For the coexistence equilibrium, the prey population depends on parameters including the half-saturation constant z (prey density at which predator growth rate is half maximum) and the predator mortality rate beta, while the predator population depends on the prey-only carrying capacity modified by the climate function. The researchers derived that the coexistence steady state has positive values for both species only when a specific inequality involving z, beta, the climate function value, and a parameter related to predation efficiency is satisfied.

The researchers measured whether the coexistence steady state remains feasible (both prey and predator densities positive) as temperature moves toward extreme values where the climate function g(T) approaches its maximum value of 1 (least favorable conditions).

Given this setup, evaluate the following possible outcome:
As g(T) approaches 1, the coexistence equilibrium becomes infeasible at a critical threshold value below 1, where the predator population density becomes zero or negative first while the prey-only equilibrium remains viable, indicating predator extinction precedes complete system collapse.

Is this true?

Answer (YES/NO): YES